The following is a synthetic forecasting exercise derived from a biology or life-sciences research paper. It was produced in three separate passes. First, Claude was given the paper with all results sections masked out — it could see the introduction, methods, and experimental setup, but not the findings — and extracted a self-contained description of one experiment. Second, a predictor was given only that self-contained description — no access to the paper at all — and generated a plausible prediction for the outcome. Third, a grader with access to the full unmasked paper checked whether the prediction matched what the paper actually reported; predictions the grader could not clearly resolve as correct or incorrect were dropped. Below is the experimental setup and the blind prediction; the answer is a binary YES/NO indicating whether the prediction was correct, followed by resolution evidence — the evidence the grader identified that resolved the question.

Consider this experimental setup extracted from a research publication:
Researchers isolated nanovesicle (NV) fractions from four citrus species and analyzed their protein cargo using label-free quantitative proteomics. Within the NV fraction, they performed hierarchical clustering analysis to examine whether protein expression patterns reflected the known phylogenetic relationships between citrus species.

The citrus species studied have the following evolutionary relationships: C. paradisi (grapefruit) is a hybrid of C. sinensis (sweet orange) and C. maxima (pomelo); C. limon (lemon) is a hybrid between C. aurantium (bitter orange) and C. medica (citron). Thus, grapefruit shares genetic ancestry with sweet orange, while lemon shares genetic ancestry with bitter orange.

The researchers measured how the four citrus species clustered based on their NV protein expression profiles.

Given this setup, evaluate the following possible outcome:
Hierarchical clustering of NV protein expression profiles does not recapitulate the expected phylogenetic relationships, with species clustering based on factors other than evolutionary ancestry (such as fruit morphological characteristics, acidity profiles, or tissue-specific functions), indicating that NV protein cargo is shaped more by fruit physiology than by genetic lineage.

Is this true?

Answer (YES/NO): NO